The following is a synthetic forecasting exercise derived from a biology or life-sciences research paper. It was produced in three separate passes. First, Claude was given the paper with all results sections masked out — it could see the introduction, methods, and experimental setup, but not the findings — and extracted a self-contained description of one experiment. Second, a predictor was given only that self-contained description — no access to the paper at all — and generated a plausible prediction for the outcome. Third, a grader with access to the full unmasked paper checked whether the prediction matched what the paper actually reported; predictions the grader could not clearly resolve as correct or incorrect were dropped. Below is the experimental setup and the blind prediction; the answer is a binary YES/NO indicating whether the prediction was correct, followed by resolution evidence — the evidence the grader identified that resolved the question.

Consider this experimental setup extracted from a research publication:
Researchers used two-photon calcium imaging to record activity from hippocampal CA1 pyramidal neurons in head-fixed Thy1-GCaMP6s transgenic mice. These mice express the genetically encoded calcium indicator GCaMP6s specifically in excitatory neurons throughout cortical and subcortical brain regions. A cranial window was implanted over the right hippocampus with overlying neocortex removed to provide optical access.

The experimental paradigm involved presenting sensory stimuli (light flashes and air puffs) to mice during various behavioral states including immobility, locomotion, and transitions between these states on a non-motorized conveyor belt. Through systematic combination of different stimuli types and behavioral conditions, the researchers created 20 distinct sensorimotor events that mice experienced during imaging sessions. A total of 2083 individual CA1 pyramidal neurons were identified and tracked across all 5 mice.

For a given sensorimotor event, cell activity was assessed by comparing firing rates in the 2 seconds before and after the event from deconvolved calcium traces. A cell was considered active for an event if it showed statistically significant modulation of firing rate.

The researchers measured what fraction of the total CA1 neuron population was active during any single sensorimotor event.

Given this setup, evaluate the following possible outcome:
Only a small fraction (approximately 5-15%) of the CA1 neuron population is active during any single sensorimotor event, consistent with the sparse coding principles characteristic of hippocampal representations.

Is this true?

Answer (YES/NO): NO